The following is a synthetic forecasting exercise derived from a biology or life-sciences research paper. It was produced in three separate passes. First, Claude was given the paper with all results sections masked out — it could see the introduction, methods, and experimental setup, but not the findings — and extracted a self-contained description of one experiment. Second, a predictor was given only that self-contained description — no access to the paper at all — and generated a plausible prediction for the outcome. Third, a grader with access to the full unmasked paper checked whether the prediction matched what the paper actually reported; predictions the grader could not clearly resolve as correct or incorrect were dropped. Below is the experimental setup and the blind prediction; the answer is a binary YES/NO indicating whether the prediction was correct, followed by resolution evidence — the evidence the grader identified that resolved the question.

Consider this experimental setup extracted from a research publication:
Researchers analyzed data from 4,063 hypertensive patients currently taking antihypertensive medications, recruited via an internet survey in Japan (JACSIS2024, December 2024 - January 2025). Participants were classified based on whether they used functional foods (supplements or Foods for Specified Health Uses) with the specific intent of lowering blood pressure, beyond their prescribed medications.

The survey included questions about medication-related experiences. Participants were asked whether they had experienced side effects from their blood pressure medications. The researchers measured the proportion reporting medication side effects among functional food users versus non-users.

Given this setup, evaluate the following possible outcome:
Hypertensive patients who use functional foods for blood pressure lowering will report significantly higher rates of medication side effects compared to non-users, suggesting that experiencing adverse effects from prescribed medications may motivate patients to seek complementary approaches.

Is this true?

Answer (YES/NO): YES